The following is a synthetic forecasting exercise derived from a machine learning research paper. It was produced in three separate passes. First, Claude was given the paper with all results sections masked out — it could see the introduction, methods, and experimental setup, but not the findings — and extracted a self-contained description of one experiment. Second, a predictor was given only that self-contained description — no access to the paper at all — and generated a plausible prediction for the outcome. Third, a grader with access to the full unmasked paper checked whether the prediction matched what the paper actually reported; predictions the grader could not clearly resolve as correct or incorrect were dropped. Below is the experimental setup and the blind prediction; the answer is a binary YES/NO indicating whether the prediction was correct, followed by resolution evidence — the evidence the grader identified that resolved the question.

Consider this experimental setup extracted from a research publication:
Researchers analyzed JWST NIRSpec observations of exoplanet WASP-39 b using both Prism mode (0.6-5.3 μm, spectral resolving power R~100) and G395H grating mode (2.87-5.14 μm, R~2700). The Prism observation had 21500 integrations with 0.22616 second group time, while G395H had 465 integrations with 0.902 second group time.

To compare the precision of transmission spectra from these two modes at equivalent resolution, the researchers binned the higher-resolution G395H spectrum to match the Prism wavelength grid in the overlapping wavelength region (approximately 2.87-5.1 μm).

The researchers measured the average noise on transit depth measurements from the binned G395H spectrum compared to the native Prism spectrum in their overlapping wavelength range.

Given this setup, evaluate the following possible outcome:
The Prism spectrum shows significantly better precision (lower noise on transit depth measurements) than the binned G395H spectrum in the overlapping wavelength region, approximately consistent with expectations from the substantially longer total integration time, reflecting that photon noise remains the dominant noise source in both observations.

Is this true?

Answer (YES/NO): NO